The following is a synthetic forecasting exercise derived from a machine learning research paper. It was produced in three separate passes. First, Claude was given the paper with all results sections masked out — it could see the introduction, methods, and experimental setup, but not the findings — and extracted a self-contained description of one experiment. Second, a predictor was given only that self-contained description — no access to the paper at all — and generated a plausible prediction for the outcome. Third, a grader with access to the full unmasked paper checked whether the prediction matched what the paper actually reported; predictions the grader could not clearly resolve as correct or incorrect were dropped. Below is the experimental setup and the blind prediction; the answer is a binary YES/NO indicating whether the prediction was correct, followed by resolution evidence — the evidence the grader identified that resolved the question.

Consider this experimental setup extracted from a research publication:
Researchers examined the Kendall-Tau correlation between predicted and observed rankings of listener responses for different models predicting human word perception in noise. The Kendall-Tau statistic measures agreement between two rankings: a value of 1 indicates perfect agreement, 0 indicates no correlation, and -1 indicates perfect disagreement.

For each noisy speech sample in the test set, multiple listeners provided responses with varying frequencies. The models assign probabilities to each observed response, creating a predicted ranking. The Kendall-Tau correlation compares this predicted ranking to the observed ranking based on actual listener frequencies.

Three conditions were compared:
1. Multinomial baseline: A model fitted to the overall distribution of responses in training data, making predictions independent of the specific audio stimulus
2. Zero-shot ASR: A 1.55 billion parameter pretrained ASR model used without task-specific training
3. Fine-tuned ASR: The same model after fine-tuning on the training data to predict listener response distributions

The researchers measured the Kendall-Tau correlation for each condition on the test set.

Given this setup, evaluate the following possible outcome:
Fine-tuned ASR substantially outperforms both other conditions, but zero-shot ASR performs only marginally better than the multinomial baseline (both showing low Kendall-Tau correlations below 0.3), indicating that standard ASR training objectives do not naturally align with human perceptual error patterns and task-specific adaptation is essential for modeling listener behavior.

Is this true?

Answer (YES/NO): NO